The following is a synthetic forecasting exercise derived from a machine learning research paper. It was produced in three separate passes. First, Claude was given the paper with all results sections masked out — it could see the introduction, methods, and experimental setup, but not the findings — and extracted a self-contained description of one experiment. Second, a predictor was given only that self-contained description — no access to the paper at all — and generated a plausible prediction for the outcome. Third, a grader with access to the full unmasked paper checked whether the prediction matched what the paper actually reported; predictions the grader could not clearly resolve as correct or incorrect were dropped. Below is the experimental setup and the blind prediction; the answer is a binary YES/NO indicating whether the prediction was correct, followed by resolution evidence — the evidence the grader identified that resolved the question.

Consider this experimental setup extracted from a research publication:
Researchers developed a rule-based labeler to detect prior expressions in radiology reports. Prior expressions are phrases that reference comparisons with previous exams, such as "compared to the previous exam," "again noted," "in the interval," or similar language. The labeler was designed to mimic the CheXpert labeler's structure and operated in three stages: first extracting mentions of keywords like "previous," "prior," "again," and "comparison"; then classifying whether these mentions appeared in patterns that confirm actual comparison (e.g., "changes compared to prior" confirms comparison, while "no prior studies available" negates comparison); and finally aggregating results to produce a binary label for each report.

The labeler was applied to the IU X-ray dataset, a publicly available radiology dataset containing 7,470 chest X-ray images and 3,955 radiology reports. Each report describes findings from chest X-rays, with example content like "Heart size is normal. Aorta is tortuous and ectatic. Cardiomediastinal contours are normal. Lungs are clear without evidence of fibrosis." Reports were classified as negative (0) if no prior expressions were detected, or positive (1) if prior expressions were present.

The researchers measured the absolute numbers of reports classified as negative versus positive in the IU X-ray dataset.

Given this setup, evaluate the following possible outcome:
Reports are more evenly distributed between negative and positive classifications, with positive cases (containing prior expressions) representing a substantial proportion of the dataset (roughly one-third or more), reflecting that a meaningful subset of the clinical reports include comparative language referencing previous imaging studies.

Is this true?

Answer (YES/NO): NO